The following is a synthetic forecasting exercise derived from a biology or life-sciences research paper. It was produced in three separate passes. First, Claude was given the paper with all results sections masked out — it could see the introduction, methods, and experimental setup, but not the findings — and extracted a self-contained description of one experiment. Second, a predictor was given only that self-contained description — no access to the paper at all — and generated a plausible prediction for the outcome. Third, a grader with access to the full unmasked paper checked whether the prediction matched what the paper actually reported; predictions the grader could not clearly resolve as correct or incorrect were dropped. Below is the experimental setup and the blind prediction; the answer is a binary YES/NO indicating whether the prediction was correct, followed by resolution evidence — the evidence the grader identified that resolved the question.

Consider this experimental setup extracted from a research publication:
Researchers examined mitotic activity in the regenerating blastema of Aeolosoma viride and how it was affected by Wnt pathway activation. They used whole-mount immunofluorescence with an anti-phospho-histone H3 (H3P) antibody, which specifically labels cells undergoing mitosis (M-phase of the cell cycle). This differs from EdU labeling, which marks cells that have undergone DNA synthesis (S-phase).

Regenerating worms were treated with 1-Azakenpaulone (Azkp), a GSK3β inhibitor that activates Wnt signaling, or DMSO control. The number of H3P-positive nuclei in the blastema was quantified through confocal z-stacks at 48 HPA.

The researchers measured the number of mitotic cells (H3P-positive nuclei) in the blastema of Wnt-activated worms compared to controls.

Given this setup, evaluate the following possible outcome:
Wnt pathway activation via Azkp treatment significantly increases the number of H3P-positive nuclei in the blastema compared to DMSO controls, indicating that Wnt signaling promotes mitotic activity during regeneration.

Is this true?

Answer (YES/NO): NO